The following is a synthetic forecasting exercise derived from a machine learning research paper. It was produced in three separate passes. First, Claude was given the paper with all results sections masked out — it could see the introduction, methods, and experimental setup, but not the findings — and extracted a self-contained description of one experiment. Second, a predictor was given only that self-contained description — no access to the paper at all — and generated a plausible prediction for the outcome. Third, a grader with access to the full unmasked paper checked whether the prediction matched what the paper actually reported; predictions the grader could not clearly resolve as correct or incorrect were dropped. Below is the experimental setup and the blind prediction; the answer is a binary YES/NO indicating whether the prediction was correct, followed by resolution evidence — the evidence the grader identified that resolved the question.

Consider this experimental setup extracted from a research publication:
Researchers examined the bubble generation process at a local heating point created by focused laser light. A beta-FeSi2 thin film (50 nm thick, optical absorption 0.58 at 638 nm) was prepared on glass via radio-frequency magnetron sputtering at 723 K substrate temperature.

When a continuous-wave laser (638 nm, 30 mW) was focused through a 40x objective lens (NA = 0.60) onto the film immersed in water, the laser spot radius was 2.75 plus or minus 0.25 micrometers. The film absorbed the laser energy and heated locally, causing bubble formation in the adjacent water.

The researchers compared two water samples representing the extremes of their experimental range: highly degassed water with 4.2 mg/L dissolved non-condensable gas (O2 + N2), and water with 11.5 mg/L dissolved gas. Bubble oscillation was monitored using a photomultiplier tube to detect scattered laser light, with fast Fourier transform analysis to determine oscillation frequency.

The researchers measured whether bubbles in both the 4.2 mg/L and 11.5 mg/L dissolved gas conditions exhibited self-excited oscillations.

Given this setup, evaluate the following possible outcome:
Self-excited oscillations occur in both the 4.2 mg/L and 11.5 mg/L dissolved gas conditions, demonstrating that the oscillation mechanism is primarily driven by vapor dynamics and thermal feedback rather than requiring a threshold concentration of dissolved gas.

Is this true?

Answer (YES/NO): NO